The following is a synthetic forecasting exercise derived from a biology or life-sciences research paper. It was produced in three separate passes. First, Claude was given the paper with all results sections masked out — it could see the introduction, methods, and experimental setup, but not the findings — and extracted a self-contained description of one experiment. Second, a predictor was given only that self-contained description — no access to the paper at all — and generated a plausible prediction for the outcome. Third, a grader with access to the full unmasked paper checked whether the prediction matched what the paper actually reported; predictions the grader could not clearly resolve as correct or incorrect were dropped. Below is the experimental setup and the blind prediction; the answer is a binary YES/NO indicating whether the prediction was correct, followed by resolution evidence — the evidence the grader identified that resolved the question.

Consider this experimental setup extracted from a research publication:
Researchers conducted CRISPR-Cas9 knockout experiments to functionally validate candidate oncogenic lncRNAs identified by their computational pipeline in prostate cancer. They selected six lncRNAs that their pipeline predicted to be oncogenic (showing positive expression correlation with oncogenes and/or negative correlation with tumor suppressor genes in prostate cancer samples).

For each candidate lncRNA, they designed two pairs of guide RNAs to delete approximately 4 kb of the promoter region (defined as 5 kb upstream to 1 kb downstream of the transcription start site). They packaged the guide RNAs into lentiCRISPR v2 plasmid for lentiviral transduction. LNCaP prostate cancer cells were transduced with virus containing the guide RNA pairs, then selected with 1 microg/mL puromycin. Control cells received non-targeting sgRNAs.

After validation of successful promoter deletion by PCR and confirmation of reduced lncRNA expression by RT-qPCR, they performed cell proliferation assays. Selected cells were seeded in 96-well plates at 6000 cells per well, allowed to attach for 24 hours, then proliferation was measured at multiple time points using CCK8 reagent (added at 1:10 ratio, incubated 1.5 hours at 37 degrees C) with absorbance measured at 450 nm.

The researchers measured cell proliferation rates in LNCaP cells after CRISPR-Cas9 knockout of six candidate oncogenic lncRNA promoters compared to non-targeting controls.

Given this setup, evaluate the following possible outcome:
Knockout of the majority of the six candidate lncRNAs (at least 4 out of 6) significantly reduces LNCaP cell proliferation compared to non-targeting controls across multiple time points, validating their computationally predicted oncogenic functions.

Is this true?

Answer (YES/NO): YES